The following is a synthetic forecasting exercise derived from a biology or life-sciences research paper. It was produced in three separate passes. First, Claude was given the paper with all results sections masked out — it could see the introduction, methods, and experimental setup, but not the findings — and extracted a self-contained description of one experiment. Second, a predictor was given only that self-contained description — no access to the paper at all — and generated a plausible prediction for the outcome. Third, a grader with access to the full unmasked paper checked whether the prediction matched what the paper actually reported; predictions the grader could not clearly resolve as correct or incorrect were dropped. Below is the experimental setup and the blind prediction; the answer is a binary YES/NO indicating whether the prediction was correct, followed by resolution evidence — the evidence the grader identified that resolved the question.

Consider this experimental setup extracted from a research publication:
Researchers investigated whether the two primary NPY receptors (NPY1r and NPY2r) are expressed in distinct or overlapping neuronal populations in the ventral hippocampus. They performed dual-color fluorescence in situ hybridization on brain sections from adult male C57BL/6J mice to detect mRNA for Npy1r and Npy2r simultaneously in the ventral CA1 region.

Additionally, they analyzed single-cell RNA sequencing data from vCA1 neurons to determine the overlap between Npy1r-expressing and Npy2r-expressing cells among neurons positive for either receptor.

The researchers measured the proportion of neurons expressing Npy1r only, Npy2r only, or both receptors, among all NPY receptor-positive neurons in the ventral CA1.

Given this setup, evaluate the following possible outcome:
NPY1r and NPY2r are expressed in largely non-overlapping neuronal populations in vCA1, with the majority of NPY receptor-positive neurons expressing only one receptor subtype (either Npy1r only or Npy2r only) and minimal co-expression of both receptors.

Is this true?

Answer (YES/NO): YES